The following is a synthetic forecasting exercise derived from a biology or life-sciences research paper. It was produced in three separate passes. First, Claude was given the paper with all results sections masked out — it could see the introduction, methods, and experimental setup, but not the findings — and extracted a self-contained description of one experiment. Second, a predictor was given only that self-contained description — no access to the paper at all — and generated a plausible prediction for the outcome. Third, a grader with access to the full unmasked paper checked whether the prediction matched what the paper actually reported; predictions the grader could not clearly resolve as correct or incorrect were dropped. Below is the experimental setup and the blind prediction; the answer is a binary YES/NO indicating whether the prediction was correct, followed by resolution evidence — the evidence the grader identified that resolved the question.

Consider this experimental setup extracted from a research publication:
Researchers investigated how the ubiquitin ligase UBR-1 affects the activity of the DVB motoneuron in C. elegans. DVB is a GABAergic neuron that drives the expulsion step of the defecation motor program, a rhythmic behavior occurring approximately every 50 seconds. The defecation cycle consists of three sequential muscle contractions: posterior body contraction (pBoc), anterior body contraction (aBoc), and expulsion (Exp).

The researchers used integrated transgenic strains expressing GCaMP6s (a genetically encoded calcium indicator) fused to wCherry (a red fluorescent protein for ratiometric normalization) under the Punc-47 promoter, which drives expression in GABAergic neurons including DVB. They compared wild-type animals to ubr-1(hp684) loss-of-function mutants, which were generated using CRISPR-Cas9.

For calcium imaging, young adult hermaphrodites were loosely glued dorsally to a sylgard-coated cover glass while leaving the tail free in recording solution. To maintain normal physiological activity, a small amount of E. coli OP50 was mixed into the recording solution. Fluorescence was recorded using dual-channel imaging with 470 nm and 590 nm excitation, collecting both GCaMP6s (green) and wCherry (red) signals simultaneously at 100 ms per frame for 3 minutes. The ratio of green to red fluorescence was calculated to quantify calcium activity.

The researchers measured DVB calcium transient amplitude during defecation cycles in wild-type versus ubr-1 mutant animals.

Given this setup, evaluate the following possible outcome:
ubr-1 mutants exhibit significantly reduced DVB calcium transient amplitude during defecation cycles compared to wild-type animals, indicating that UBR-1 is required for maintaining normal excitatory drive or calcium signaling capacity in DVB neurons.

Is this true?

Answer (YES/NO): YES